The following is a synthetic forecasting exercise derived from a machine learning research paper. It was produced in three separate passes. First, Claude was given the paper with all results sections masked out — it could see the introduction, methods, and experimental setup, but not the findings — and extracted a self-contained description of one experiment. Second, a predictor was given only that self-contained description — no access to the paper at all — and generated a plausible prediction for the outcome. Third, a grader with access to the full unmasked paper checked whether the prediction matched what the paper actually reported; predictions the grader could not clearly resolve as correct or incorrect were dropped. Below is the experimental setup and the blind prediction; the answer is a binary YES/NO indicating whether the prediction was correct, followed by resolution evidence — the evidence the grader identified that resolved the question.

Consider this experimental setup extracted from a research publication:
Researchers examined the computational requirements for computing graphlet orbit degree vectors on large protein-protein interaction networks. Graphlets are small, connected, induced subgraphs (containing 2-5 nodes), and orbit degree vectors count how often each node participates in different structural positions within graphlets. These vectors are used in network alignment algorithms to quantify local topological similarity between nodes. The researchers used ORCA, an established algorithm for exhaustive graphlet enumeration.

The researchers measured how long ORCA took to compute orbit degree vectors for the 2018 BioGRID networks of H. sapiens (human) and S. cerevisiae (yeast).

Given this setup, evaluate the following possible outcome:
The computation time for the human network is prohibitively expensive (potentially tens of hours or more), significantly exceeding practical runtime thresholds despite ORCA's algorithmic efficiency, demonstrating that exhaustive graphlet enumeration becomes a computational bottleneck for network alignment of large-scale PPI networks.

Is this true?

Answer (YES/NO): YES